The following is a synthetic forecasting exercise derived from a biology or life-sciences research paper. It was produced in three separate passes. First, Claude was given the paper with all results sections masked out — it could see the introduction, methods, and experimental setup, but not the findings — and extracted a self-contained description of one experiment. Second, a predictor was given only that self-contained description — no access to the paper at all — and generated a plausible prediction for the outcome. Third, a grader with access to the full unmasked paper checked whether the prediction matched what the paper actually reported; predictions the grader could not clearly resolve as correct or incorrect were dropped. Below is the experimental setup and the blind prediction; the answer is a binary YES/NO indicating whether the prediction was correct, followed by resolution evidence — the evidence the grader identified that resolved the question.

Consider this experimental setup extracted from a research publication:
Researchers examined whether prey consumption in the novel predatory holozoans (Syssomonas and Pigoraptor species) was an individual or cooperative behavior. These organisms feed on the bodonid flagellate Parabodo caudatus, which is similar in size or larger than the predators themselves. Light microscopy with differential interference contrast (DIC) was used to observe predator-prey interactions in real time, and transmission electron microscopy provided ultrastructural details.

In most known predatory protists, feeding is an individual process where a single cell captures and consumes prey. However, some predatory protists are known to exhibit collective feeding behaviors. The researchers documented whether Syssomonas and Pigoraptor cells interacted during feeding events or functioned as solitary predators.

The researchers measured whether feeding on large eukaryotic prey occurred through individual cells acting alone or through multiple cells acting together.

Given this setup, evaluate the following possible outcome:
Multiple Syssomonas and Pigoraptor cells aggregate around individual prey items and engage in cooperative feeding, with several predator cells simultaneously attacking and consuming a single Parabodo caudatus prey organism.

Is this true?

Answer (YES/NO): YES